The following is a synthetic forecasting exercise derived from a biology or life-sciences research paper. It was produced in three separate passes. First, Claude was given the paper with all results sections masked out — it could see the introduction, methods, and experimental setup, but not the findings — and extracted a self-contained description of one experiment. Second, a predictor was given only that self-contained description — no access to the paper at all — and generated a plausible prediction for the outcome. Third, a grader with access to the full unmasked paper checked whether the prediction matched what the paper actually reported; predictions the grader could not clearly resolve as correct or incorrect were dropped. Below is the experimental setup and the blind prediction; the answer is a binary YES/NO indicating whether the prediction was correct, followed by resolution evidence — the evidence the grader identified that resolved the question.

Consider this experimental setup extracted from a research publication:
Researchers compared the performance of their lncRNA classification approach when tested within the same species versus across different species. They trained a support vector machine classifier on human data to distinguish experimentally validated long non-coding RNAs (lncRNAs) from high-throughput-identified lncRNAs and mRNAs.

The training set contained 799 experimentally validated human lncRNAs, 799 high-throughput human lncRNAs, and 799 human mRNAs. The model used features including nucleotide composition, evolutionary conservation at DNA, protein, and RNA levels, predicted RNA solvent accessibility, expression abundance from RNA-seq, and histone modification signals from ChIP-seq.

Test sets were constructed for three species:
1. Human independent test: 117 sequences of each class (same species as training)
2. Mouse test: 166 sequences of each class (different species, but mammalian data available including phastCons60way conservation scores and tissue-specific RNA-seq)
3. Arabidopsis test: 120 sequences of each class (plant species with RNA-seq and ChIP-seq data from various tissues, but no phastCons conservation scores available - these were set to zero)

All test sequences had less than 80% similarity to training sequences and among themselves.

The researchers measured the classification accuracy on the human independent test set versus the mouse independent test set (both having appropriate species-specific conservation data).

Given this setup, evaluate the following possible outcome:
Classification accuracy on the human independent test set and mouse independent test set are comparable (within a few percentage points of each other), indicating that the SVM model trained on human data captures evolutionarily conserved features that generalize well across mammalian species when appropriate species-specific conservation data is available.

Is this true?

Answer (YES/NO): YES